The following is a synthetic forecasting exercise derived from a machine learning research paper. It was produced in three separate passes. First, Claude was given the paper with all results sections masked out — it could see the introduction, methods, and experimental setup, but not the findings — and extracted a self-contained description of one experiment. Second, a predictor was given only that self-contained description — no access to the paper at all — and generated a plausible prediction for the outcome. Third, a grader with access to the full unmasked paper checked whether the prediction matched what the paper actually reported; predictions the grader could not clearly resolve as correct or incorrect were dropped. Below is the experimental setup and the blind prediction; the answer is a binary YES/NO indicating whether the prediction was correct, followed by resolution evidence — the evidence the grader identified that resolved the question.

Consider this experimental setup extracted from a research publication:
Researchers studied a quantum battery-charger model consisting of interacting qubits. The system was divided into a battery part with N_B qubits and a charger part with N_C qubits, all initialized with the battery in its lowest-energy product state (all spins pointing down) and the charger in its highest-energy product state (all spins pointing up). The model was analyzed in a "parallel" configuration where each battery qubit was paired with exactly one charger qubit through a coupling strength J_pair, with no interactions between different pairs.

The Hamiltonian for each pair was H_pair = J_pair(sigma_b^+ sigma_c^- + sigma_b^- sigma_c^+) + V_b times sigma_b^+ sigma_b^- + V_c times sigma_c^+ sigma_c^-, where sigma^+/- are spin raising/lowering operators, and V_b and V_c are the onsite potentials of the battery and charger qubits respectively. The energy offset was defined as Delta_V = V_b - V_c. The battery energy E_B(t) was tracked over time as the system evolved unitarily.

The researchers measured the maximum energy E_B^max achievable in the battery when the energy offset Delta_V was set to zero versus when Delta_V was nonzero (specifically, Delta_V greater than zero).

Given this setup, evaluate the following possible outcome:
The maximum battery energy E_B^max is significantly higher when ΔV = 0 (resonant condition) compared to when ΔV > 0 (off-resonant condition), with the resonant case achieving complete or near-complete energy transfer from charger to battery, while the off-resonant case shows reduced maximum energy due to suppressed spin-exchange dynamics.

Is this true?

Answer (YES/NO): YES